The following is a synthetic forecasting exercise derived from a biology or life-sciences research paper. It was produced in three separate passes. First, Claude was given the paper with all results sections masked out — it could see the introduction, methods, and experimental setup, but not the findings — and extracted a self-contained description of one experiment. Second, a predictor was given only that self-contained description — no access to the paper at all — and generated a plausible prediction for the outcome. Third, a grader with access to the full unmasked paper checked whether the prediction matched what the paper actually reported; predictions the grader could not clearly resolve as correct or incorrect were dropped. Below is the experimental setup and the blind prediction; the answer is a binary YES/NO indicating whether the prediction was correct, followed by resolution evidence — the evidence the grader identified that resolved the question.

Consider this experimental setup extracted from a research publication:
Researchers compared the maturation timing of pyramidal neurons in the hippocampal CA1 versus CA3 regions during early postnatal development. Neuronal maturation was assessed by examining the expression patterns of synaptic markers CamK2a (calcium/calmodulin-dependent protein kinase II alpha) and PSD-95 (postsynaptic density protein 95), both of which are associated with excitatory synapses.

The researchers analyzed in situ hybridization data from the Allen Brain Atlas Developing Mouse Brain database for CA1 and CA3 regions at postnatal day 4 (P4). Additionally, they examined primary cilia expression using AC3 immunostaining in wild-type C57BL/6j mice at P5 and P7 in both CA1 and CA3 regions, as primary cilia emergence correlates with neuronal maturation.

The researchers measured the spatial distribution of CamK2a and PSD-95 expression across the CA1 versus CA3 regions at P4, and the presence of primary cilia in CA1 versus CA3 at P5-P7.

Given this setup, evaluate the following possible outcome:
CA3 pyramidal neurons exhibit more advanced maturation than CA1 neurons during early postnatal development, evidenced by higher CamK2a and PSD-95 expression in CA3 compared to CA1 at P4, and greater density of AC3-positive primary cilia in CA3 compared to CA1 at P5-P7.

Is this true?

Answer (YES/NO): YES